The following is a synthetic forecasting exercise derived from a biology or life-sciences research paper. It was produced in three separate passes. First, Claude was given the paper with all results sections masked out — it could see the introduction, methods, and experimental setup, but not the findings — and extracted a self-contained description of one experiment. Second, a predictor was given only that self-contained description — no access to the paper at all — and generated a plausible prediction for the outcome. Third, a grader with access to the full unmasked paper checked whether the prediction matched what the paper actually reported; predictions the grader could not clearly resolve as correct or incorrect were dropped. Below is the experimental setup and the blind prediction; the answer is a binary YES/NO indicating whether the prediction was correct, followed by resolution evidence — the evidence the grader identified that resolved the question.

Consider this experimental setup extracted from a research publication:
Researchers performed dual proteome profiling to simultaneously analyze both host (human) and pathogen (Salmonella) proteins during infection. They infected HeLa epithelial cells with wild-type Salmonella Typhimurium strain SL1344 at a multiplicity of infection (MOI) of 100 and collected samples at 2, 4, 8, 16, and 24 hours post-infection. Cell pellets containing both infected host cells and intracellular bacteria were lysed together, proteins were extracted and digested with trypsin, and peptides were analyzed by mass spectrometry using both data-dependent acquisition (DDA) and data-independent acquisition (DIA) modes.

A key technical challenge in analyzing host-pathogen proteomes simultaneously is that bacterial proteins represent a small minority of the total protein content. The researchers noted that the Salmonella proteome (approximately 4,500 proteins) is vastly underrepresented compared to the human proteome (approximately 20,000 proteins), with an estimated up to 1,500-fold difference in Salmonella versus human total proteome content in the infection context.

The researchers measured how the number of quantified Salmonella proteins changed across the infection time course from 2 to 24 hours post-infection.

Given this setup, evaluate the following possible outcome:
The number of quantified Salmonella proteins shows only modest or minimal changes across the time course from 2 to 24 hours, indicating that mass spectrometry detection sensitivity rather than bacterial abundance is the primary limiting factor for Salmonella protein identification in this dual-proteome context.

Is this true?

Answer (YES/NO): NO